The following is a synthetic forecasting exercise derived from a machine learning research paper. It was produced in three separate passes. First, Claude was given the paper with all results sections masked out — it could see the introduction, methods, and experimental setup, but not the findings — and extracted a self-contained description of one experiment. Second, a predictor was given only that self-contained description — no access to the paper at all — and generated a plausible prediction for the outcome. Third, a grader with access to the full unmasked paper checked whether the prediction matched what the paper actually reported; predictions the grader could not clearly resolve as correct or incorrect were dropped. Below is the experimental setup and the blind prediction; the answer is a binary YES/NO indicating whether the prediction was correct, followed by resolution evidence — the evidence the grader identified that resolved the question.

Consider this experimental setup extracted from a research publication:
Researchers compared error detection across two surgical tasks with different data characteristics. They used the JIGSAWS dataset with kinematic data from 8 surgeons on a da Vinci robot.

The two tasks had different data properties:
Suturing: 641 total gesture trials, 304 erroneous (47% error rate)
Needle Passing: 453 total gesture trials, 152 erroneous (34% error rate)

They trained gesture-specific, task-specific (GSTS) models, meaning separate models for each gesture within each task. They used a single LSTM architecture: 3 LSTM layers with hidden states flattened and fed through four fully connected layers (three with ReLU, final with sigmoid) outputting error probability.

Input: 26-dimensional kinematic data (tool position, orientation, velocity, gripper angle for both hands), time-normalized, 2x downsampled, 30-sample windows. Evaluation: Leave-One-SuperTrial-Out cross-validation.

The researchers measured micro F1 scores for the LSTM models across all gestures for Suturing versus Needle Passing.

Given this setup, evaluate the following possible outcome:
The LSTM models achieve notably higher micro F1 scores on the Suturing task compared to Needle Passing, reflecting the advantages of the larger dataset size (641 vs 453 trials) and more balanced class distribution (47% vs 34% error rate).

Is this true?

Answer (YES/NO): NO